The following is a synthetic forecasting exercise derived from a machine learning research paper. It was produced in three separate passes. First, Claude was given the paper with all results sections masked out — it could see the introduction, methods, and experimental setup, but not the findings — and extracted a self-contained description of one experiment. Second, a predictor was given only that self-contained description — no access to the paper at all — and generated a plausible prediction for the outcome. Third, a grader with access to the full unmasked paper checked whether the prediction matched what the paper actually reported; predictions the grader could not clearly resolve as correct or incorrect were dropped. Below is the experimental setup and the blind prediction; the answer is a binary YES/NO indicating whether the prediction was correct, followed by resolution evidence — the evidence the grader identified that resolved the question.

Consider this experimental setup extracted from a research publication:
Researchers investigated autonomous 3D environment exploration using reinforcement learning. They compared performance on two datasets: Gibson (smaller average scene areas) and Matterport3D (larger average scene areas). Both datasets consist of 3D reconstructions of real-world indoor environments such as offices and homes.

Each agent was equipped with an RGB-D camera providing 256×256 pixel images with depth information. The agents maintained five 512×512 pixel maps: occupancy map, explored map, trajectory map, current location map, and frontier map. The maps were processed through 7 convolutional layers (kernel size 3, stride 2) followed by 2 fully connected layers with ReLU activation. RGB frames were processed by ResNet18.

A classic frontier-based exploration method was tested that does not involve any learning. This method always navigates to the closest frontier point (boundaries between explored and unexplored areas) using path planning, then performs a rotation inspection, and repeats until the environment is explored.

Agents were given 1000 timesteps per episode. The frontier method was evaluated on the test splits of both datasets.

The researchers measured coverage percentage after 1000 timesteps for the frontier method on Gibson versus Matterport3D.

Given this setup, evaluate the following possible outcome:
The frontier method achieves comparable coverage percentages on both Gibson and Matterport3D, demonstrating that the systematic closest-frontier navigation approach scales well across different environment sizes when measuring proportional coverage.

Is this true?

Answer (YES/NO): NO